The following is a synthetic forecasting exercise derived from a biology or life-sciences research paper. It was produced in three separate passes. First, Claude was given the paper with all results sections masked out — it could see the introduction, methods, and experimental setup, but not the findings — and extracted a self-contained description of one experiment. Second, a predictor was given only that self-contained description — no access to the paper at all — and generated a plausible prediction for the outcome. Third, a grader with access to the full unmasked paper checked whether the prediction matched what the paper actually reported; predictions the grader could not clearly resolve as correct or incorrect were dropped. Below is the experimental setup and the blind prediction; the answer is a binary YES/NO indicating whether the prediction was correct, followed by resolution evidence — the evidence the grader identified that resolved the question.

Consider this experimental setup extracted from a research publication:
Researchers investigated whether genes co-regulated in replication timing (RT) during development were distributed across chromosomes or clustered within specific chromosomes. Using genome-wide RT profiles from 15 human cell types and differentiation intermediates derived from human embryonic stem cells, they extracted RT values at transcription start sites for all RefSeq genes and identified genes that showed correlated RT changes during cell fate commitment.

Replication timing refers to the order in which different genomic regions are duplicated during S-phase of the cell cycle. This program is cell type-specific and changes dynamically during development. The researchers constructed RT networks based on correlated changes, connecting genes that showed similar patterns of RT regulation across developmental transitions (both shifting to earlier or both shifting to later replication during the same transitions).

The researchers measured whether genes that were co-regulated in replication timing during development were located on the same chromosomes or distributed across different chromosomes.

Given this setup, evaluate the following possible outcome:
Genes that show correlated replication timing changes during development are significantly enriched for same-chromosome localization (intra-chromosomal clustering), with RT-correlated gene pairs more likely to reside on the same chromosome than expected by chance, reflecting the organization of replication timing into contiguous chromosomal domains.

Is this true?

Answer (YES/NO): NO